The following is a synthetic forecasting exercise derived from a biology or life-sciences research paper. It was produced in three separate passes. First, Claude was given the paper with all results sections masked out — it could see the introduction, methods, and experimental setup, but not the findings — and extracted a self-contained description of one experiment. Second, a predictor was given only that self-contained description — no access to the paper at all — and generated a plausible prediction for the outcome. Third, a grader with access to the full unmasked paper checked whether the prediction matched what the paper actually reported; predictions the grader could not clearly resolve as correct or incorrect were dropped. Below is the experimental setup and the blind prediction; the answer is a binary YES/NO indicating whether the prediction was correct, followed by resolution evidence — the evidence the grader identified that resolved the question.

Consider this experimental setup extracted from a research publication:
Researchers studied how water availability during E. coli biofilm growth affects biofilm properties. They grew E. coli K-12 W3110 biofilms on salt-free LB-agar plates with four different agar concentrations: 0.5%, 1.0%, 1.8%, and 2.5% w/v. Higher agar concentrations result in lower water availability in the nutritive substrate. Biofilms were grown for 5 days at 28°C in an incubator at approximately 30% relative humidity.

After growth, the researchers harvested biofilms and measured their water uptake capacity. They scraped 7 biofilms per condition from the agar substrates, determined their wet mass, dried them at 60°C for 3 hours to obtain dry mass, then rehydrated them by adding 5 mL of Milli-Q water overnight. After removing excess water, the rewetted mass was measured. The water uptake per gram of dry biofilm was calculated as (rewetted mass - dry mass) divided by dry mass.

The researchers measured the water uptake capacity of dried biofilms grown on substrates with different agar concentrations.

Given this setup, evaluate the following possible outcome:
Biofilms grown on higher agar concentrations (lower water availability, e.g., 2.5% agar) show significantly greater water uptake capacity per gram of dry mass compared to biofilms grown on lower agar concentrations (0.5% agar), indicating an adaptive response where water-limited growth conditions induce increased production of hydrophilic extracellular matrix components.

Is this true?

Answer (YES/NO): NO